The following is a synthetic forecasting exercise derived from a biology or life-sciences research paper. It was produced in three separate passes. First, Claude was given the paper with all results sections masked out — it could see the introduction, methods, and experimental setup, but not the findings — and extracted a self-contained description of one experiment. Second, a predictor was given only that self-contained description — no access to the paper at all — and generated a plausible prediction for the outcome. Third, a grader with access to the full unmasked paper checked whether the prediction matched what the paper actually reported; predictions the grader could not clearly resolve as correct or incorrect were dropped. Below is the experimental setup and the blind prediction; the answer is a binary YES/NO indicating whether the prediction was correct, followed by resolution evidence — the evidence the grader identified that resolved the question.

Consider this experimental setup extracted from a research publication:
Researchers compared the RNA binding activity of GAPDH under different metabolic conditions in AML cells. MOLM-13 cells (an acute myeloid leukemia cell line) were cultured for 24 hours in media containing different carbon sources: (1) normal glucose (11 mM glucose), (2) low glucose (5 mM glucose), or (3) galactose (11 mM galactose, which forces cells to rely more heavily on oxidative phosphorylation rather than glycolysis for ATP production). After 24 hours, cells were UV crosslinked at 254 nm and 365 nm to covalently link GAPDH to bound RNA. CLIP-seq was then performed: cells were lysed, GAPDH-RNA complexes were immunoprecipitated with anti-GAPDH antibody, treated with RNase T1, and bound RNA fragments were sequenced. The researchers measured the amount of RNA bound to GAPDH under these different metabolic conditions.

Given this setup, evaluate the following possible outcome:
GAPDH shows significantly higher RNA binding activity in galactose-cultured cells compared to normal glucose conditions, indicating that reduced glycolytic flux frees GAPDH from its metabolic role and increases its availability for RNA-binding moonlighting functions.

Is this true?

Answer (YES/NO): NO